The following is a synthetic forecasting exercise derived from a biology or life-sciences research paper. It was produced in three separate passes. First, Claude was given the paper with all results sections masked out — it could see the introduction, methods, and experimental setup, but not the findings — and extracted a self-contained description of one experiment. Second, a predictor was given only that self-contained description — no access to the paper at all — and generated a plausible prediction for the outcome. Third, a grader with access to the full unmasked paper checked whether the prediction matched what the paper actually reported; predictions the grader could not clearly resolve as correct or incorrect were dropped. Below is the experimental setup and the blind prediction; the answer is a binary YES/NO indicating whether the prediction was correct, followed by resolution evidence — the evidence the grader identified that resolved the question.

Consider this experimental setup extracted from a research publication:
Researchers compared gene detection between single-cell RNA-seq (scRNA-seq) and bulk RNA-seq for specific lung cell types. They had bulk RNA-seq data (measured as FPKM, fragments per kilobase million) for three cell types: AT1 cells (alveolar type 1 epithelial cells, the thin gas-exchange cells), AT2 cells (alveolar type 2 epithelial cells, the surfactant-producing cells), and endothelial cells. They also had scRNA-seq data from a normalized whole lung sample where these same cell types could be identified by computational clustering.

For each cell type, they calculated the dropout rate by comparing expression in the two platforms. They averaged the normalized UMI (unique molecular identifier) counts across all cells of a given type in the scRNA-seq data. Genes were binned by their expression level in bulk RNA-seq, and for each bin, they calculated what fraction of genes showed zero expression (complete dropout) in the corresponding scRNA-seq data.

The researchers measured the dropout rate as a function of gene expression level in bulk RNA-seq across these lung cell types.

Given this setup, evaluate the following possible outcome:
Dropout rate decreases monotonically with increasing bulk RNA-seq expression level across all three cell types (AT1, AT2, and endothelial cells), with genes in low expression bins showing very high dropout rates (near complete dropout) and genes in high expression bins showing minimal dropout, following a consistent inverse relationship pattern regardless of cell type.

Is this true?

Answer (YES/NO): NO